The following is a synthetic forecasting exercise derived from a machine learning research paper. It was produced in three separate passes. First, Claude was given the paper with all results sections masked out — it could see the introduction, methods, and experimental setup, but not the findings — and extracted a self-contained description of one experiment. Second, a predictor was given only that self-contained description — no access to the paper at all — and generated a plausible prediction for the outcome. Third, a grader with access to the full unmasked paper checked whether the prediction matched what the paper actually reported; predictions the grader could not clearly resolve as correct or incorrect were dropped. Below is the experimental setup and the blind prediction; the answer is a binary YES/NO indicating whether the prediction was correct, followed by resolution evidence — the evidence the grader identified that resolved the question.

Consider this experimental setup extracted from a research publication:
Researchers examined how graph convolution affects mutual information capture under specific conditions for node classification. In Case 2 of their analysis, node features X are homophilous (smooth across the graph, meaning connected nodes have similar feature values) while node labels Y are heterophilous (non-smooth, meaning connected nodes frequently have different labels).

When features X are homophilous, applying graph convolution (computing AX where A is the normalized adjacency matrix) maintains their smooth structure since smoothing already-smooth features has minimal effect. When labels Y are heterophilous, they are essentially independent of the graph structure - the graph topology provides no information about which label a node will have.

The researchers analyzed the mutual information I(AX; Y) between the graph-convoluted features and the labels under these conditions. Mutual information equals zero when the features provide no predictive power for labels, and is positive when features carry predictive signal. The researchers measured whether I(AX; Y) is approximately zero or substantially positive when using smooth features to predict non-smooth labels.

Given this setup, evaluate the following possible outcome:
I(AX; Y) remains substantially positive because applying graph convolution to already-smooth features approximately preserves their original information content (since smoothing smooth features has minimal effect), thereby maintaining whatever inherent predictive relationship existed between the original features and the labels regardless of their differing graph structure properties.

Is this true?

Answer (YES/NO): NO